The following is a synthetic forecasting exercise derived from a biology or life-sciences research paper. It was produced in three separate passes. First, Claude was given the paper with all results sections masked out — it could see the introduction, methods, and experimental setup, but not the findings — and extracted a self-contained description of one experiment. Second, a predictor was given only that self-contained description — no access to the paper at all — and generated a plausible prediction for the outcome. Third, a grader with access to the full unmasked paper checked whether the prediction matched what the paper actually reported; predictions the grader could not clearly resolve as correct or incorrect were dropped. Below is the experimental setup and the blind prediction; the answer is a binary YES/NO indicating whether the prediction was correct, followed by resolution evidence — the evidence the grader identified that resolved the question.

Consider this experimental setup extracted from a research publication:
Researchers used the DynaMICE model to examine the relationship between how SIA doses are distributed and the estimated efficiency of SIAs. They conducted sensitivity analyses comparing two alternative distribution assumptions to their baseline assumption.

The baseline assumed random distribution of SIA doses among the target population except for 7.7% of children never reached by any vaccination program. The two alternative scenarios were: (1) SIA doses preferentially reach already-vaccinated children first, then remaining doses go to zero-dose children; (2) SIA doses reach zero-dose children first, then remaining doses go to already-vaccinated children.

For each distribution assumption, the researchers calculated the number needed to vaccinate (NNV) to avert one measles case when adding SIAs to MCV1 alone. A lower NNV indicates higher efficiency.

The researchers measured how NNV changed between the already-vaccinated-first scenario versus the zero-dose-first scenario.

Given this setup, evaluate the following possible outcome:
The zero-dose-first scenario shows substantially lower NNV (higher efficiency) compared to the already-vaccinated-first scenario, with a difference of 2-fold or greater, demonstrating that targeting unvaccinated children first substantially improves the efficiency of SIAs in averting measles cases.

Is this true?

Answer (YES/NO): NO